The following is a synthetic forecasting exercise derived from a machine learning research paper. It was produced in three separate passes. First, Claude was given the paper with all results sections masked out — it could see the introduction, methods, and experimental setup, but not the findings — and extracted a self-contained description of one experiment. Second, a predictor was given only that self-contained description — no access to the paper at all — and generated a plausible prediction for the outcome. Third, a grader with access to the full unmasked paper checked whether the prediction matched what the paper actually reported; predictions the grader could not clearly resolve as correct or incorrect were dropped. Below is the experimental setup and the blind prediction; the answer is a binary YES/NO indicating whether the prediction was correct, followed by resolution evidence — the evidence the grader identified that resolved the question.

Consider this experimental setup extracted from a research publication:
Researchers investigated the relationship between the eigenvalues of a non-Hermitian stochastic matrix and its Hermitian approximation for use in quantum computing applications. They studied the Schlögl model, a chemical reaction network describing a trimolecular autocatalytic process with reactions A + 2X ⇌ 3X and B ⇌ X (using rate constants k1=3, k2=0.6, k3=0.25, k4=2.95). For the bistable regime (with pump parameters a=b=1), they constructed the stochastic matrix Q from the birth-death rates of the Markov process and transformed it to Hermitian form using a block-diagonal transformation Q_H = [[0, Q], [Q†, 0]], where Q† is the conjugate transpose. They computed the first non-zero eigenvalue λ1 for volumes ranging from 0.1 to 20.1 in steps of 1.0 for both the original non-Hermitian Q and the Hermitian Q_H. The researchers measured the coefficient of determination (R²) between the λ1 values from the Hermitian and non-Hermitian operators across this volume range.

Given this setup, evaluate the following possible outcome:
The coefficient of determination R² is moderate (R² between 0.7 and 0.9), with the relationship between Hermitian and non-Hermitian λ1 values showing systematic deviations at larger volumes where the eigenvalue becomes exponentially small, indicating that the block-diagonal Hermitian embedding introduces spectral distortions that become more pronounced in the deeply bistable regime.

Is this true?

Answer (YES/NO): NO